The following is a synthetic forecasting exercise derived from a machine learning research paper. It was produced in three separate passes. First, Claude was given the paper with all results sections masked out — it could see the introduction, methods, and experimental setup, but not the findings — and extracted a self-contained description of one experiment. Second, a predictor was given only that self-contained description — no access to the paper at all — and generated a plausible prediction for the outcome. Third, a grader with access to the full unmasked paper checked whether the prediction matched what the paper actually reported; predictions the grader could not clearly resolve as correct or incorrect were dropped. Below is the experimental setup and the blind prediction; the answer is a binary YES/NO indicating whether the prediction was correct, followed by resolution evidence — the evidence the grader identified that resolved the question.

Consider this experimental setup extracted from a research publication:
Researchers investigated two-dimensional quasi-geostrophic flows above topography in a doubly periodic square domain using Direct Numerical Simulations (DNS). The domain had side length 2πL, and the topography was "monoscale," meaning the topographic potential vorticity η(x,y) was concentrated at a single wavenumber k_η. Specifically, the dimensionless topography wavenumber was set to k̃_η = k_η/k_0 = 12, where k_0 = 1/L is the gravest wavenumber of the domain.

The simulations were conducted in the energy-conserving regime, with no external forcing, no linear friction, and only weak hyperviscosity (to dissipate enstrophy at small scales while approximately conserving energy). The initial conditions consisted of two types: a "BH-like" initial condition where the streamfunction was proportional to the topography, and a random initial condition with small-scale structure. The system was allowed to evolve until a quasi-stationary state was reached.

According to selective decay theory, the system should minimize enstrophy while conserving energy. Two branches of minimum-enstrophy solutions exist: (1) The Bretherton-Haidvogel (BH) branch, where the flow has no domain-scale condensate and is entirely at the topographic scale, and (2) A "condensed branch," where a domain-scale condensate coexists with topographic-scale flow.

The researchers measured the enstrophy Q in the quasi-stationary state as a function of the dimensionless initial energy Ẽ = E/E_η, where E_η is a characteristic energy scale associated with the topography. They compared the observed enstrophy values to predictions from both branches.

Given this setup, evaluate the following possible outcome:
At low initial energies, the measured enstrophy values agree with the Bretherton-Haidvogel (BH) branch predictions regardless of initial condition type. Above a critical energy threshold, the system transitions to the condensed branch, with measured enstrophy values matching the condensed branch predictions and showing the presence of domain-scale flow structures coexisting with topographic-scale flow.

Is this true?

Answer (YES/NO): YES